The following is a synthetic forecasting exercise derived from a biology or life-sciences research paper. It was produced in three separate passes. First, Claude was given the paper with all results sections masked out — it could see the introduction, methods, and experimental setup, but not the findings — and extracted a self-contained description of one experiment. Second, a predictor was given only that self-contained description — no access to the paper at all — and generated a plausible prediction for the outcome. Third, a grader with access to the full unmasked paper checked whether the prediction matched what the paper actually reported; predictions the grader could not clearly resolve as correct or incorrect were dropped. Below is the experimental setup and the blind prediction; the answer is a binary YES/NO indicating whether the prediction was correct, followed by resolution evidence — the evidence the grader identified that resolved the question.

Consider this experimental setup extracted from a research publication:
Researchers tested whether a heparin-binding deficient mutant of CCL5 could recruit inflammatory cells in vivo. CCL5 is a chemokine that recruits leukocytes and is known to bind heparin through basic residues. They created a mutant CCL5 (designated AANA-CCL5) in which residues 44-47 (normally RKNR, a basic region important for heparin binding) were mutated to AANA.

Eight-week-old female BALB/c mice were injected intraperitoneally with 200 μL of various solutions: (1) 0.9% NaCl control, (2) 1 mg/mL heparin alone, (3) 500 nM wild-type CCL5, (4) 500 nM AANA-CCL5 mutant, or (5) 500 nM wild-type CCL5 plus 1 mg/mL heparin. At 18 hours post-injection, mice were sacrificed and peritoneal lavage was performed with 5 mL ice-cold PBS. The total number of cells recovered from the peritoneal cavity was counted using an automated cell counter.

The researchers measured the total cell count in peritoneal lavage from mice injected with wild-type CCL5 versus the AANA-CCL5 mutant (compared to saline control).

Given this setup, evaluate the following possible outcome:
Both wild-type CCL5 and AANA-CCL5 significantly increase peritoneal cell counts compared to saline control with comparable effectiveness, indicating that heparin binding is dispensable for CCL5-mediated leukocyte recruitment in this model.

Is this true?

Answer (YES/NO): NO